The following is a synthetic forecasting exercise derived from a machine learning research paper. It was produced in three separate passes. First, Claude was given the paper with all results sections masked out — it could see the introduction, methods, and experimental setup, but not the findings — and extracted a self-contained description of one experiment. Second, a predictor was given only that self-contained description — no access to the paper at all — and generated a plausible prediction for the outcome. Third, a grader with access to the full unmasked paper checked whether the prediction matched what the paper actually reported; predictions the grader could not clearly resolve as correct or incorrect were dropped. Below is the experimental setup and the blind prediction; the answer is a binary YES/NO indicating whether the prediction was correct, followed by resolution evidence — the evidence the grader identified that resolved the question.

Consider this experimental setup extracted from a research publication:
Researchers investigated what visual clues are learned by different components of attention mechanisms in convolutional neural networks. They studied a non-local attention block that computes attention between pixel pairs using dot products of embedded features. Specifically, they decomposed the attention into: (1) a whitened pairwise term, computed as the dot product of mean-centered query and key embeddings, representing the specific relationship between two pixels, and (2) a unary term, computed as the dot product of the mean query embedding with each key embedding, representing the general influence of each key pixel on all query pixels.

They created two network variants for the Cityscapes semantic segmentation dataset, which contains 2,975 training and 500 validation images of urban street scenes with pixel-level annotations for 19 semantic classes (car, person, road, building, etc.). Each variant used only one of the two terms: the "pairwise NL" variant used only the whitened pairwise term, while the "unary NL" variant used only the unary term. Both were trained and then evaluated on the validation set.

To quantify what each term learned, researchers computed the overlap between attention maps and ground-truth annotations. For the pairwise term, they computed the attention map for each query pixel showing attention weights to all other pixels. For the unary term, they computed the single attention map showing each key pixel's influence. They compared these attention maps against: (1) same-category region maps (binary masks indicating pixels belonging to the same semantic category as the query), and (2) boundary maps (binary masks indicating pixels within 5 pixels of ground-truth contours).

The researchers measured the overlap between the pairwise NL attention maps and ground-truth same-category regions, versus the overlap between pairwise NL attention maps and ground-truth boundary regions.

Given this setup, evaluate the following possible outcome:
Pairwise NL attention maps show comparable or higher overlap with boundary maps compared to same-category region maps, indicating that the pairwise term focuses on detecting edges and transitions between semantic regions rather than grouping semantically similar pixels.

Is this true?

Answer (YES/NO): NO